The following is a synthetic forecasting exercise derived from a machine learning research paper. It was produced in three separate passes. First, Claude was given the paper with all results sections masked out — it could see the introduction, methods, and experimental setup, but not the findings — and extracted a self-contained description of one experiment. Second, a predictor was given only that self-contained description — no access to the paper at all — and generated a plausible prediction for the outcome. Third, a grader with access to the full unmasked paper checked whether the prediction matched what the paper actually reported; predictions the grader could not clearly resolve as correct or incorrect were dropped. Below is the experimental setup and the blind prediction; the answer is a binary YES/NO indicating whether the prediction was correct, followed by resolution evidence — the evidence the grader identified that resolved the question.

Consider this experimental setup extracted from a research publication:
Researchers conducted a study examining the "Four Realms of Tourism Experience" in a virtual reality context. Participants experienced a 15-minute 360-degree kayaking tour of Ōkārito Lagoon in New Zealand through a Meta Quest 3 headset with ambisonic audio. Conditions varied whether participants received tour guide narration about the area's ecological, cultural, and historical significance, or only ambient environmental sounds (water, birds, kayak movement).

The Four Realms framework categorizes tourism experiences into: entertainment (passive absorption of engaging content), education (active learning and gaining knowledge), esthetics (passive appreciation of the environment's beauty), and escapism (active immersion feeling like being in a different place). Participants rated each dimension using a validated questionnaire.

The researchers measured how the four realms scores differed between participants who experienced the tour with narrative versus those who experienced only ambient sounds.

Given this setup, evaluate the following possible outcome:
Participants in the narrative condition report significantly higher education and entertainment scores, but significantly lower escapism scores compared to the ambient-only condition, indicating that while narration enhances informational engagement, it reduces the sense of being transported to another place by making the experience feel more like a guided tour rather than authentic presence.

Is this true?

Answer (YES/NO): NO